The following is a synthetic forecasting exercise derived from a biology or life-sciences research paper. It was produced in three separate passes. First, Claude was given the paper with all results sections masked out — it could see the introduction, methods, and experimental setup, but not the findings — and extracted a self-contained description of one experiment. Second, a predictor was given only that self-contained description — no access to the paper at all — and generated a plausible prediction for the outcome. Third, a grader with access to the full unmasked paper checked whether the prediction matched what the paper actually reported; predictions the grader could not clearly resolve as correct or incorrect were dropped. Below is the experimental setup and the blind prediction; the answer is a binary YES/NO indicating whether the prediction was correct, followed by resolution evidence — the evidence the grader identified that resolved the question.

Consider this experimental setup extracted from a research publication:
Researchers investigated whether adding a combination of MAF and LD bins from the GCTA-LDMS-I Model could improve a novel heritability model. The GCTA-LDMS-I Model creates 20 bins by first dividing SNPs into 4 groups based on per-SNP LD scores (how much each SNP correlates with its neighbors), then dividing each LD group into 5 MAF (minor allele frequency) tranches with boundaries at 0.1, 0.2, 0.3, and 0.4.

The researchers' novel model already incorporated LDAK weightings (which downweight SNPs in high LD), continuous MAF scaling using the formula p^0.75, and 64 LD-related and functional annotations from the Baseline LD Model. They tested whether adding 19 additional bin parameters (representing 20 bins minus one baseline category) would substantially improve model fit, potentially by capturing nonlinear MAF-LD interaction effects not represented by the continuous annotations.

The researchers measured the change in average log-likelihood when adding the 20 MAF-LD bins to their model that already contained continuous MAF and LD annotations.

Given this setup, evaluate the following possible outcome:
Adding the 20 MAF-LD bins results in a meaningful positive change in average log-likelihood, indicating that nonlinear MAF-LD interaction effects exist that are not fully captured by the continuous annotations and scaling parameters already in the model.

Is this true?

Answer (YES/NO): NO